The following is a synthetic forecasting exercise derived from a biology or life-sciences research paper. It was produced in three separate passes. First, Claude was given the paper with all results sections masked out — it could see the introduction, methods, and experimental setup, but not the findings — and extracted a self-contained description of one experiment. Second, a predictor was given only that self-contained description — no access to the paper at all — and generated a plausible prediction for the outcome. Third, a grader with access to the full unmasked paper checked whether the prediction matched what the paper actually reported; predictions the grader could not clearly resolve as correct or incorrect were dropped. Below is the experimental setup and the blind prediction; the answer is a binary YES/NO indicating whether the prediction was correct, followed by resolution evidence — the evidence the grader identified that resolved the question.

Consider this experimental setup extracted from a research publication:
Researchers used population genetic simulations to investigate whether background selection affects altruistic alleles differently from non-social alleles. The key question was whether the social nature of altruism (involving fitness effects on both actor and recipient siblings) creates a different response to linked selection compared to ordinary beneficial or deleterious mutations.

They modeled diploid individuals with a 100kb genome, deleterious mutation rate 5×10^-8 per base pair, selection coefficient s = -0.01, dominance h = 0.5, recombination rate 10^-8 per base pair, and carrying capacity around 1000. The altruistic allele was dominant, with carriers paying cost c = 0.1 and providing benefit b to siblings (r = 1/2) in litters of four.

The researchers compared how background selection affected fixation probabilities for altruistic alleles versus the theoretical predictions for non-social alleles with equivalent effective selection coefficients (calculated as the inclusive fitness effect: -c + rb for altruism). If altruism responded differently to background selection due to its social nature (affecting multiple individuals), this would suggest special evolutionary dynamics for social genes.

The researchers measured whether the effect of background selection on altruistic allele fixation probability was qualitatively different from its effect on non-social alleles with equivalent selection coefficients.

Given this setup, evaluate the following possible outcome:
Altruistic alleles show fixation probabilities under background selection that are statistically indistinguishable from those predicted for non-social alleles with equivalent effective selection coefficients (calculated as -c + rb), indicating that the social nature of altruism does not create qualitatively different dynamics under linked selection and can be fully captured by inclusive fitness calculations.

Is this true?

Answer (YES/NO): YES